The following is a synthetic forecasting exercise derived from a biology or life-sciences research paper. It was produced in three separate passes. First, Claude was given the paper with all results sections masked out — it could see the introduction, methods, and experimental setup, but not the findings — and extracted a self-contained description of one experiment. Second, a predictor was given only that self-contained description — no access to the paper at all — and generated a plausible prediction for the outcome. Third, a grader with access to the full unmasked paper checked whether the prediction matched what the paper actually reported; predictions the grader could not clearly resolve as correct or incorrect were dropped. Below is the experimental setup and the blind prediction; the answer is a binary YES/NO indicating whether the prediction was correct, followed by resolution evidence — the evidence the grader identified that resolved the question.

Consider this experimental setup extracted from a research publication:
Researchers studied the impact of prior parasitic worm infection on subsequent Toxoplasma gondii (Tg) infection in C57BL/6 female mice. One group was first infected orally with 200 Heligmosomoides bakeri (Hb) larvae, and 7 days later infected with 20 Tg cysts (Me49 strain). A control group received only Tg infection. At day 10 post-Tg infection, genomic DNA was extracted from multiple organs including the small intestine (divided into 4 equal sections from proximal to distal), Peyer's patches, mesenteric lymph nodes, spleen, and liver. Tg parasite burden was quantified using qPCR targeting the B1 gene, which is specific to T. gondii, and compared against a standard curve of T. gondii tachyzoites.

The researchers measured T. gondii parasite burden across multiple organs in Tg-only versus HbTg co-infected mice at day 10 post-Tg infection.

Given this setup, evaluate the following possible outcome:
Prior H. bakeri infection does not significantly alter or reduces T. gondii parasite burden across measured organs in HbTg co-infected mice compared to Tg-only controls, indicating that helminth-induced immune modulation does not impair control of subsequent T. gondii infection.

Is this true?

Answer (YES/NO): NO